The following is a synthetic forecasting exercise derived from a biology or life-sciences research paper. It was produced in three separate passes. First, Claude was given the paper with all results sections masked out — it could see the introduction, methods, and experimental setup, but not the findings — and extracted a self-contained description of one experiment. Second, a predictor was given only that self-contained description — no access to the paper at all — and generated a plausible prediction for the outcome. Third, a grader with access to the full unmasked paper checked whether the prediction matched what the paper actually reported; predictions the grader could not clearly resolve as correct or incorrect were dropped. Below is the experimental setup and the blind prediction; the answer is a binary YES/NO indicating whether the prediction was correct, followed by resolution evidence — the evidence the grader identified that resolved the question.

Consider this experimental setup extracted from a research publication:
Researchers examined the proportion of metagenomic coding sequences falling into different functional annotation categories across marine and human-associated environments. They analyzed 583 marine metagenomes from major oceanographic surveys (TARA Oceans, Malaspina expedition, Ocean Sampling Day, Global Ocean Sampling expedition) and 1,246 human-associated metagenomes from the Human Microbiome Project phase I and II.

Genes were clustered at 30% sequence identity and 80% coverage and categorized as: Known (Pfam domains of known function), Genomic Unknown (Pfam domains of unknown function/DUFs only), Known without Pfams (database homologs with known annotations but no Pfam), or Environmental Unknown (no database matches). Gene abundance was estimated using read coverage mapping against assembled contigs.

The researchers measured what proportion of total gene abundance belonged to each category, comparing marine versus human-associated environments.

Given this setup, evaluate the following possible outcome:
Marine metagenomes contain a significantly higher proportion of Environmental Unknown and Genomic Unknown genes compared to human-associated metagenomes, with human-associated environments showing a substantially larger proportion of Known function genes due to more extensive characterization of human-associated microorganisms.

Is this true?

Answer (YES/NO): NO